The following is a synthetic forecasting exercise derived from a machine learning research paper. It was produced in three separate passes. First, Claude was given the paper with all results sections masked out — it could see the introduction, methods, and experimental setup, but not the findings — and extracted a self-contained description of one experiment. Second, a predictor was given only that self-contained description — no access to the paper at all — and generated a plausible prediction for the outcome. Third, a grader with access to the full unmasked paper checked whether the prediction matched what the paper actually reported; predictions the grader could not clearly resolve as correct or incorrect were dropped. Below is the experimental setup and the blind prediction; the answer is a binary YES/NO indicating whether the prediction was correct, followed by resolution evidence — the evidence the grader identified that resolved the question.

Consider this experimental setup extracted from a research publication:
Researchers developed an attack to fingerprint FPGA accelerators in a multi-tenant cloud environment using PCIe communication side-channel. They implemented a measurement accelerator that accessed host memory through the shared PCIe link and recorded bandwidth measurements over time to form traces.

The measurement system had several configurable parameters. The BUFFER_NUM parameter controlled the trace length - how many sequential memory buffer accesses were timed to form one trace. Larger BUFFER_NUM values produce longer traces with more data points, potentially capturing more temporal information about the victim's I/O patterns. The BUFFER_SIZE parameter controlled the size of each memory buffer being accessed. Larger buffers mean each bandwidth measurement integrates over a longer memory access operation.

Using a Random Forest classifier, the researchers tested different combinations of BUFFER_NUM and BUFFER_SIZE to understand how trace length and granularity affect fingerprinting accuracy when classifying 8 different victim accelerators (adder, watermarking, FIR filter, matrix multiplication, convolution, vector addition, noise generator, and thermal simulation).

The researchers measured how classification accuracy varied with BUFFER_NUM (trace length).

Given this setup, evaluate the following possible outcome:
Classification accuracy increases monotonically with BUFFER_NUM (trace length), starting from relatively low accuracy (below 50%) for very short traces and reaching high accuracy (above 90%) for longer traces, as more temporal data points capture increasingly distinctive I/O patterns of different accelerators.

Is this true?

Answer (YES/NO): NO